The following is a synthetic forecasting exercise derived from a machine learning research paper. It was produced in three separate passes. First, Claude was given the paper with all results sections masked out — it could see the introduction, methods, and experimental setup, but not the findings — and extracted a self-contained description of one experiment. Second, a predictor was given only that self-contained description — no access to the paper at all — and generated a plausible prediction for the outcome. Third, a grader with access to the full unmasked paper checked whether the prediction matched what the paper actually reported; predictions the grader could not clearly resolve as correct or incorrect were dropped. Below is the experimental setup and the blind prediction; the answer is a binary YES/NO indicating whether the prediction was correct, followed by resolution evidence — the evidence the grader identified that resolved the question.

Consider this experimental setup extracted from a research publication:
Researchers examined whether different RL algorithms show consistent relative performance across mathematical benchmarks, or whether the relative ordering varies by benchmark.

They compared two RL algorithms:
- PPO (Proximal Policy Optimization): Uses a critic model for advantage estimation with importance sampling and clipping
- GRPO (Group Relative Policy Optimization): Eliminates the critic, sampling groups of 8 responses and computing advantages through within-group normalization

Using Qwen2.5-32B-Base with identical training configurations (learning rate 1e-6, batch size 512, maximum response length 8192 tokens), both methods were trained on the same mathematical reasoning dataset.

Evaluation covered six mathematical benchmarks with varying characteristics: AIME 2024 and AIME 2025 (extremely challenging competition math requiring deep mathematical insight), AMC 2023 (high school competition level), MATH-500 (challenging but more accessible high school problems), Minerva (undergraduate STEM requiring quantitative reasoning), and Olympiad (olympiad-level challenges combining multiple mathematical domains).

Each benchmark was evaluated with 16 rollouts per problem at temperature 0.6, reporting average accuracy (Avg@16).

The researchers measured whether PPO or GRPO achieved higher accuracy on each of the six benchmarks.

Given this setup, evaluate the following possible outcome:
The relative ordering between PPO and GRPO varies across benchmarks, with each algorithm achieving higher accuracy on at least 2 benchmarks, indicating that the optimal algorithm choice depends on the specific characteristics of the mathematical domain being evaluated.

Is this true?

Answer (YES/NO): NO